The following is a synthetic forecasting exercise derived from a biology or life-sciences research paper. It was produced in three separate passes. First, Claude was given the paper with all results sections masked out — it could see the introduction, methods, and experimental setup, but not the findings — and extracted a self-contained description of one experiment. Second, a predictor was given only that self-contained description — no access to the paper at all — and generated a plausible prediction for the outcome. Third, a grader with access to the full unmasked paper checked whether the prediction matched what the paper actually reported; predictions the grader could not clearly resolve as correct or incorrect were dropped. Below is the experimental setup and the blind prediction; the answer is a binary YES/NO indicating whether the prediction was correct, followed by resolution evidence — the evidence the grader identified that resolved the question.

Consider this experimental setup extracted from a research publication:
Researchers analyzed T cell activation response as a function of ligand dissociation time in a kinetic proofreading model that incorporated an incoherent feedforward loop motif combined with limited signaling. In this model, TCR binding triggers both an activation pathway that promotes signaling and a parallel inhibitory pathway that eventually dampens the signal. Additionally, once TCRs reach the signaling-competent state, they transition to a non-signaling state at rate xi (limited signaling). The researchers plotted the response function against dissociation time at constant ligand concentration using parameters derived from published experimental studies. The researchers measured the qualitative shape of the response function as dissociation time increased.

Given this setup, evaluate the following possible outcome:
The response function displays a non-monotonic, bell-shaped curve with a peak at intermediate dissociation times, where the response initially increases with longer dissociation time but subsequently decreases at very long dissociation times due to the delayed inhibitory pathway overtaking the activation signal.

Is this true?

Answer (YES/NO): NO